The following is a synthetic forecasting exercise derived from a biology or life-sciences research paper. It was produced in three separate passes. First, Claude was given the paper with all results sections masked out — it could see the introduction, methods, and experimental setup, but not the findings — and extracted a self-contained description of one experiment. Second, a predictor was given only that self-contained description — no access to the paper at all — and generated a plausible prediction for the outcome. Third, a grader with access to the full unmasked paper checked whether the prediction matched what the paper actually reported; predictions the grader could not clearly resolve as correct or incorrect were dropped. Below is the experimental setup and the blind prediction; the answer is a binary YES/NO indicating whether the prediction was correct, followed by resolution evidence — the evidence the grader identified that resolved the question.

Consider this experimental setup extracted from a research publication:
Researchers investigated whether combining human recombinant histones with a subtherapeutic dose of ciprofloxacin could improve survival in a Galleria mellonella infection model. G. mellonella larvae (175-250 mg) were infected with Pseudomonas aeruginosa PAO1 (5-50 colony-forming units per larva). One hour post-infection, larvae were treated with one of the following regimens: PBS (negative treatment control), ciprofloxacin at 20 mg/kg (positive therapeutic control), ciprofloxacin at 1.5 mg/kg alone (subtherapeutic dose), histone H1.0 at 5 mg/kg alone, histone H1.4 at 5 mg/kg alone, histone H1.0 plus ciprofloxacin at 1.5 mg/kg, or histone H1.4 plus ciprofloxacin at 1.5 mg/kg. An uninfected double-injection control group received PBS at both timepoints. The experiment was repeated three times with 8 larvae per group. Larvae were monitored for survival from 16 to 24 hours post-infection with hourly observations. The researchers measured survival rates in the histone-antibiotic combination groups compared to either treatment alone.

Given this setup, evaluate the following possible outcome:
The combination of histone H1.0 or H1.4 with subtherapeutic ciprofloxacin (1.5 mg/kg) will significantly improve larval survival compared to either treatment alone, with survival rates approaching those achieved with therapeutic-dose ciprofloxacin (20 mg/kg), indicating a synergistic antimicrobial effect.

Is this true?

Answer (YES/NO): NO